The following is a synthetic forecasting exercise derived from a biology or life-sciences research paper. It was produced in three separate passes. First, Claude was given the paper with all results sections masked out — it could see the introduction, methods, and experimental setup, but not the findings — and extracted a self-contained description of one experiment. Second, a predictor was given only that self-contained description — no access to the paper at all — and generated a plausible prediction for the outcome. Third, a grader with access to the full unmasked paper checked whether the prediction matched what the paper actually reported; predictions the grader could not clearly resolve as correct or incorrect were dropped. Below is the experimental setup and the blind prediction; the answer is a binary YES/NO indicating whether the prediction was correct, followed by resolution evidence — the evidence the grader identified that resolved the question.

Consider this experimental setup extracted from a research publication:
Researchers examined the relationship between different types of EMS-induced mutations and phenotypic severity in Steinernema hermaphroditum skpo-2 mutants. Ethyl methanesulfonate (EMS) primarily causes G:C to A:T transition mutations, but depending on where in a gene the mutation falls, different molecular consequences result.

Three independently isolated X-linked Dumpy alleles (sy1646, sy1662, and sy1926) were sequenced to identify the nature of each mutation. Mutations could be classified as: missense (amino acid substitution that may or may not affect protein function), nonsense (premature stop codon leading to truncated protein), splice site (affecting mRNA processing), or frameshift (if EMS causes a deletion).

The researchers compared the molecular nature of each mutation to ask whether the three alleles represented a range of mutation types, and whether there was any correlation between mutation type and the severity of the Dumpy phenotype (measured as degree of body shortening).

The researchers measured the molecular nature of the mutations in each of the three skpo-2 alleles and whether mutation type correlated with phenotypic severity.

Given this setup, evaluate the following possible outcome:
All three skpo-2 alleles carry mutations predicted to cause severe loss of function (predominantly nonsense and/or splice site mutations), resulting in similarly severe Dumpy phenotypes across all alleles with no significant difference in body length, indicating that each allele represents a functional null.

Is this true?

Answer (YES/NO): NO